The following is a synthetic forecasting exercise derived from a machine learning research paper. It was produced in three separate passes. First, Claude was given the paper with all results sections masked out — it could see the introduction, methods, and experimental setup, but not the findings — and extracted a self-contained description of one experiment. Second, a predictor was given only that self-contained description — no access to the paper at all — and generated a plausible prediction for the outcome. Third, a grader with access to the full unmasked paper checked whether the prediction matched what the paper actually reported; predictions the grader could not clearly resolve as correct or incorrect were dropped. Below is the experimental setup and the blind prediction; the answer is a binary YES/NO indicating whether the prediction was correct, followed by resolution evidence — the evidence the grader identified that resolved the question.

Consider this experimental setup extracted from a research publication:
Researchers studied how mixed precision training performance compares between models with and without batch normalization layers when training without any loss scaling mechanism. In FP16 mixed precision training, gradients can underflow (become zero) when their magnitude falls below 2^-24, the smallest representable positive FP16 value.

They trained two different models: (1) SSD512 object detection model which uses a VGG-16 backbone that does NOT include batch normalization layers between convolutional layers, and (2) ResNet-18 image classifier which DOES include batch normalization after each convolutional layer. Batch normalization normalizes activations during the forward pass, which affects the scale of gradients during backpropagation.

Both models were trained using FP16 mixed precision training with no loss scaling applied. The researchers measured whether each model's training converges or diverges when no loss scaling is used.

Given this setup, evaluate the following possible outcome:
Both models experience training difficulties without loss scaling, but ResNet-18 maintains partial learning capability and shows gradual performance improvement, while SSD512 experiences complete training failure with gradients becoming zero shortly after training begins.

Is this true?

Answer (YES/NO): NO